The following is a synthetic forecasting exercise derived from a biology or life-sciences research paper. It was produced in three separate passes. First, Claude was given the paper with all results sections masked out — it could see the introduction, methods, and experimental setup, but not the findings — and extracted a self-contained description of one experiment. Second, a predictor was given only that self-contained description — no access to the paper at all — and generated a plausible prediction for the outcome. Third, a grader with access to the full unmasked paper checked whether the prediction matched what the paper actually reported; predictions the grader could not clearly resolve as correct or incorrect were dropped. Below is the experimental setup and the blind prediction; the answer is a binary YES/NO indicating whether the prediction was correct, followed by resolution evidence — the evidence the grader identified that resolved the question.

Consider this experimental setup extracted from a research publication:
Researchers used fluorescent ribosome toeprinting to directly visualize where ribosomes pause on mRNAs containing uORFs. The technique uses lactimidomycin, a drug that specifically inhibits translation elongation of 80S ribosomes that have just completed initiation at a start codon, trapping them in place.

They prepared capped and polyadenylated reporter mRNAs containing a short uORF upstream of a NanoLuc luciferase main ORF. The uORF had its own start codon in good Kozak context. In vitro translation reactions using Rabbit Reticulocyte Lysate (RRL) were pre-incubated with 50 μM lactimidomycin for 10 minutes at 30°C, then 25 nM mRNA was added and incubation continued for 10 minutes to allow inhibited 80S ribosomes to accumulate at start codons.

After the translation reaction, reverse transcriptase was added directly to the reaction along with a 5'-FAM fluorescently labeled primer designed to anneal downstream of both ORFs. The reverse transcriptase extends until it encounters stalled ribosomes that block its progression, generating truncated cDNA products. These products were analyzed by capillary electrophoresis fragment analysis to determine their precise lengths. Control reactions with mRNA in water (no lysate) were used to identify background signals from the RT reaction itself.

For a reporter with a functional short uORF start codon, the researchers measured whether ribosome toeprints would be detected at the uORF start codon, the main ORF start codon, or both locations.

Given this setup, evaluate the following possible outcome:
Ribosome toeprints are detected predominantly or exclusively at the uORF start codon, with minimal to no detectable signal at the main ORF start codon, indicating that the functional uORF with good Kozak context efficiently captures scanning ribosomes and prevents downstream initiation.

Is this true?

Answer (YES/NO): YES